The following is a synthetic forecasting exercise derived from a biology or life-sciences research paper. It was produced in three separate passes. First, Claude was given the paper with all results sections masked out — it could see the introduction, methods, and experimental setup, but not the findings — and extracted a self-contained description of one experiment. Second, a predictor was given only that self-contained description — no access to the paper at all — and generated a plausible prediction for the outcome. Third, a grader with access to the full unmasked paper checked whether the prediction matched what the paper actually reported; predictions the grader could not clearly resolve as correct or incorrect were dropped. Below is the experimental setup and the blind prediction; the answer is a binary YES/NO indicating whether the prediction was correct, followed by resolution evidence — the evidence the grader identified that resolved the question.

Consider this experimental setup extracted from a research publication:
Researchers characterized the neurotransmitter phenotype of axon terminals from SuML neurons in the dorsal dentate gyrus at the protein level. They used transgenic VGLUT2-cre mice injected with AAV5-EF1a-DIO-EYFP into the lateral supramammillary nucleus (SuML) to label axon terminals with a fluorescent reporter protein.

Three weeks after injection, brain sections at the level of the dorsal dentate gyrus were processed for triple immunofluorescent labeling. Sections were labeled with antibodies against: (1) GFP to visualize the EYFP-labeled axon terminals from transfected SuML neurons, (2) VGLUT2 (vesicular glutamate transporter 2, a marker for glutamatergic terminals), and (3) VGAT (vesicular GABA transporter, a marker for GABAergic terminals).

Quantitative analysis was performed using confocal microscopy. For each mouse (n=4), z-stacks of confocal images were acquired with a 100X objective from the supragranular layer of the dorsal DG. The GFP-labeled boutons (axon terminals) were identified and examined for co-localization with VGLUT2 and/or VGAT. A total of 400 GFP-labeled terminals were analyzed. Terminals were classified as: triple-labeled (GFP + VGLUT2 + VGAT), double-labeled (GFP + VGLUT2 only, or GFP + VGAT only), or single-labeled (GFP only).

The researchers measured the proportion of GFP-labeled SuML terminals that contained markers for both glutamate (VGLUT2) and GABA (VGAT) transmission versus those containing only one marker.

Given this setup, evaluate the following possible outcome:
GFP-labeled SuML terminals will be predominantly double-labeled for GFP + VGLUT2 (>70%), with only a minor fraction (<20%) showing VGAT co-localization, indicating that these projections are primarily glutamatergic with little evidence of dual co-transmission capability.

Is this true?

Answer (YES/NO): NO